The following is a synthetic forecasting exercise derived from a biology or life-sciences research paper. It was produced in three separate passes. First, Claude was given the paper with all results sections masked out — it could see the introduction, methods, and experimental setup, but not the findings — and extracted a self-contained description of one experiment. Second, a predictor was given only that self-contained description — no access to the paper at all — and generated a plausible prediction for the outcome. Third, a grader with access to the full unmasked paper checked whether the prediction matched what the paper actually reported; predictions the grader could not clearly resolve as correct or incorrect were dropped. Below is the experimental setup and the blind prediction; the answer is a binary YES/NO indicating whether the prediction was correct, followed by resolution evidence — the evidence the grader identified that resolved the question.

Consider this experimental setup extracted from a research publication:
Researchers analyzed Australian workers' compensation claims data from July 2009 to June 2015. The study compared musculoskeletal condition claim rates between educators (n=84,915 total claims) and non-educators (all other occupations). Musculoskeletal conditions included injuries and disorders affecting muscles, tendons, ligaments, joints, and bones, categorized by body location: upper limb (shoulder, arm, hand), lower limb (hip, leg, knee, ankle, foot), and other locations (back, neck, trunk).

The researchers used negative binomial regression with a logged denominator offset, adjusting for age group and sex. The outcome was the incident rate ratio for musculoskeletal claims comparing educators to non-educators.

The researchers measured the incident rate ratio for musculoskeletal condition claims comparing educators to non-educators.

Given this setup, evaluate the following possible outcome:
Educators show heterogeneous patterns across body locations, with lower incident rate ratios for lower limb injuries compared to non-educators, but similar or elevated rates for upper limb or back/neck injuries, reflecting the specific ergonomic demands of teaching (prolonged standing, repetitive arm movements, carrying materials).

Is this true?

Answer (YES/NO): NO